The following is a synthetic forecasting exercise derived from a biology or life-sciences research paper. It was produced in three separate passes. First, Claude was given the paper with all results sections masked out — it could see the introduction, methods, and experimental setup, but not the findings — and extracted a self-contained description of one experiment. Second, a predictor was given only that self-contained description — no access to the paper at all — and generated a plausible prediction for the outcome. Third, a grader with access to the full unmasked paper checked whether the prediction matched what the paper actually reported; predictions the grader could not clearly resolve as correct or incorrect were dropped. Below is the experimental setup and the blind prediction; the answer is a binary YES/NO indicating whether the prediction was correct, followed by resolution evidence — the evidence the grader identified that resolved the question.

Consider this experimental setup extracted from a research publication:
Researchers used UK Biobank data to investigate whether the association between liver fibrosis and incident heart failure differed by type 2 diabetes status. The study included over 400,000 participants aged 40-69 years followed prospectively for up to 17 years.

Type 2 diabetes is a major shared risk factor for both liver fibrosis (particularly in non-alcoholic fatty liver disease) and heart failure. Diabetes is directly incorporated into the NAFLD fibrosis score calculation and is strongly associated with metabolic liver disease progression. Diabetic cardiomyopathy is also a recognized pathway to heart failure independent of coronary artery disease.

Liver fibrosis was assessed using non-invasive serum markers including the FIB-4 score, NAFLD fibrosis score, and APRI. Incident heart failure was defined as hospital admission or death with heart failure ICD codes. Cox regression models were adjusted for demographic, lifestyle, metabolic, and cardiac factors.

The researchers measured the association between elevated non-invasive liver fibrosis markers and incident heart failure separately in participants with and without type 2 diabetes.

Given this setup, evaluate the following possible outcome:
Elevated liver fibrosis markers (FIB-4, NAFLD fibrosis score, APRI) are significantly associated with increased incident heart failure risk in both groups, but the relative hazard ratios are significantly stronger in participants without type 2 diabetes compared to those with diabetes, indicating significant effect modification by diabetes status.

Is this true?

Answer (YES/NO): NO